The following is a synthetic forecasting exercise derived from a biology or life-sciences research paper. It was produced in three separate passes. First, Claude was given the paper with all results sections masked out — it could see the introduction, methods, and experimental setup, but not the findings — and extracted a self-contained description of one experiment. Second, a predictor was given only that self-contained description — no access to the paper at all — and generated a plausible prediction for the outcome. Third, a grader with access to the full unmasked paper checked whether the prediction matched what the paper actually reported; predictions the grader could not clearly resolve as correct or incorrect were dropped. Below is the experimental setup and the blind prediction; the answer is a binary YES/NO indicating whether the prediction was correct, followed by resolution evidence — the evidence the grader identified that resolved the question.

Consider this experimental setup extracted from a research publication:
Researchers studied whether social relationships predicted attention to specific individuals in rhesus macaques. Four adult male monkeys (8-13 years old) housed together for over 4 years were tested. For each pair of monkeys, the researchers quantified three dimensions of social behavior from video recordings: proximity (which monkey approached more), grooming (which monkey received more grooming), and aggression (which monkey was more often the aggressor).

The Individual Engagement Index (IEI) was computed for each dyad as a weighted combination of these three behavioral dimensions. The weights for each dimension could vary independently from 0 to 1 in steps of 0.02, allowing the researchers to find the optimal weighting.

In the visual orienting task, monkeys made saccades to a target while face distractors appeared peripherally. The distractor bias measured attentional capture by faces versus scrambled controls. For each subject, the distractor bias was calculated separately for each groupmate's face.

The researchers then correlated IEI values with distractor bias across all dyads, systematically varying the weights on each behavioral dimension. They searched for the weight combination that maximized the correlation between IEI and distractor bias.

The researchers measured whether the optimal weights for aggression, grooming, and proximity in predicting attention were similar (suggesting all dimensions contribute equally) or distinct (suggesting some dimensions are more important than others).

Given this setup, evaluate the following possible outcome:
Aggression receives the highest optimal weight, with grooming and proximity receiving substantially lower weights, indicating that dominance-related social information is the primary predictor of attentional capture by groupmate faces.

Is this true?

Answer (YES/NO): YES